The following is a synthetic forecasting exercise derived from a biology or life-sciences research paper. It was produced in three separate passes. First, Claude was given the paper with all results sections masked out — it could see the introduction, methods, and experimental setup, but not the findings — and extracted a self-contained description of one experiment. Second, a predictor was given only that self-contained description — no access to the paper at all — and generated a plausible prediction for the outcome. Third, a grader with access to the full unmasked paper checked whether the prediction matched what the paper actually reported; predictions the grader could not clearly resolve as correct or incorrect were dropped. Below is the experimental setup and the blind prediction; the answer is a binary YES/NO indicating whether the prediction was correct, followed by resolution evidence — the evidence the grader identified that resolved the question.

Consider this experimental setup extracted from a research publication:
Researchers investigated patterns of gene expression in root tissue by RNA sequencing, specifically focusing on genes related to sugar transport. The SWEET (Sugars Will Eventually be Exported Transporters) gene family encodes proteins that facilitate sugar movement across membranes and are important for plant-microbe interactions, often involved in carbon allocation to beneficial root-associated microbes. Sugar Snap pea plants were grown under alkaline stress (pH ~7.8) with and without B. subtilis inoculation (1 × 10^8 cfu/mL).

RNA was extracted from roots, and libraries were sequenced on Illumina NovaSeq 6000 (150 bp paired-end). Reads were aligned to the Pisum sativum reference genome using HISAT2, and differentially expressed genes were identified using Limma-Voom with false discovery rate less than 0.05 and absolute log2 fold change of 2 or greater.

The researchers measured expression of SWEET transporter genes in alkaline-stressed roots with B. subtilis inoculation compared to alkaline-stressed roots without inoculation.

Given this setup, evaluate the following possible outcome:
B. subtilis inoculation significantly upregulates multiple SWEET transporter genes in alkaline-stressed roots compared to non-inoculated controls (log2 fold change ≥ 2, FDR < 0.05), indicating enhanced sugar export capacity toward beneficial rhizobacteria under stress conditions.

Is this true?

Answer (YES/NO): YES